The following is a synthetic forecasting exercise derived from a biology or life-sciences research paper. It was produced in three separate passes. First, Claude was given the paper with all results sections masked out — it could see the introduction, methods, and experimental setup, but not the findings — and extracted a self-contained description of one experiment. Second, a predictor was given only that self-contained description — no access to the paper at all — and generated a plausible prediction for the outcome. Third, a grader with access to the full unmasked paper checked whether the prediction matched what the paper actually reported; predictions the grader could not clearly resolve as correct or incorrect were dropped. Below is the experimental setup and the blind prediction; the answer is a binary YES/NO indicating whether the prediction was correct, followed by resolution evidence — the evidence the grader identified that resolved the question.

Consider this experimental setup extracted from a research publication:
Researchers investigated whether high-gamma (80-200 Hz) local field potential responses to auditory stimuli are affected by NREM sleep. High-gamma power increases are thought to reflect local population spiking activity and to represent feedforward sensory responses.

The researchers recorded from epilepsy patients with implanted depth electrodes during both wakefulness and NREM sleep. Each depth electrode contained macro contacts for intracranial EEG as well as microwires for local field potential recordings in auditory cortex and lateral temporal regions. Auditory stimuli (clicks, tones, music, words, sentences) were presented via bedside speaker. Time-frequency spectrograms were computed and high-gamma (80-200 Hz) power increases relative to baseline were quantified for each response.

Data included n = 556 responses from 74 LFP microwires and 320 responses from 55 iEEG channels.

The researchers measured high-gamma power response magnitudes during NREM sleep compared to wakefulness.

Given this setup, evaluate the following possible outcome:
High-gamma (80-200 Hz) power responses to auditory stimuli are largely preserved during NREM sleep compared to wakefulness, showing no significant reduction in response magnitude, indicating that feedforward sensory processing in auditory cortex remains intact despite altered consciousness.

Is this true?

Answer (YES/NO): YES